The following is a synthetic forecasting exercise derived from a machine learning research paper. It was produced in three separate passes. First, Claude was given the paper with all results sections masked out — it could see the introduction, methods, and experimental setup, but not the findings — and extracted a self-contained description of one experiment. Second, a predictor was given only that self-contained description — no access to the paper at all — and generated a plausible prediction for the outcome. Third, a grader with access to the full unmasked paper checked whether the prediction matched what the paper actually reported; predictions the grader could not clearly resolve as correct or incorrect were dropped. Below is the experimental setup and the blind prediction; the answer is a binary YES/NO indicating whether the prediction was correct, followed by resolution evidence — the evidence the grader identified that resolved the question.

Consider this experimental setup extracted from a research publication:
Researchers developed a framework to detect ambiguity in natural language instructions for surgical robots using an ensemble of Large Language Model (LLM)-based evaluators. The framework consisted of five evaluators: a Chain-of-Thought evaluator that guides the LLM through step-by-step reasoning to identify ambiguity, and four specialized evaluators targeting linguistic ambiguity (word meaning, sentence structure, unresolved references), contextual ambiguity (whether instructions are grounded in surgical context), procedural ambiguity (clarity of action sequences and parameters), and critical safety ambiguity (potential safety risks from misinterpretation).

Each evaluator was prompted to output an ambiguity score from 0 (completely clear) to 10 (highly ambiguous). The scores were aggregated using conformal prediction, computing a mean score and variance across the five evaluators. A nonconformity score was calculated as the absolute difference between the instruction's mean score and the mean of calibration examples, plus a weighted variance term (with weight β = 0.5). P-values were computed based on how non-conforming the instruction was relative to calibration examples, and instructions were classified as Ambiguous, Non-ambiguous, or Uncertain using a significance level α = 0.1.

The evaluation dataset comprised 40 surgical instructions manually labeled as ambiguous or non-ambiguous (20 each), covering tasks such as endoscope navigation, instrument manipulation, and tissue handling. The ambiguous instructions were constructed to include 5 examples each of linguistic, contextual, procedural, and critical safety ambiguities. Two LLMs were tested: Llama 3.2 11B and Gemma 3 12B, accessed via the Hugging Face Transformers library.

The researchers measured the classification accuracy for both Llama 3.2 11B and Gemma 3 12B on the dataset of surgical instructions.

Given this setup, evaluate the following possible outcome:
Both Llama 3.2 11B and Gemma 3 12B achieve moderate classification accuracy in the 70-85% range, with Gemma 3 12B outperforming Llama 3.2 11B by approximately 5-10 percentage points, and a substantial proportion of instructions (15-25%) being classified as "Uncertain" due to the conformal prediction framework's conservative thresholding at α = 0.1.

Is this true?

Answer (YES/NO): NO